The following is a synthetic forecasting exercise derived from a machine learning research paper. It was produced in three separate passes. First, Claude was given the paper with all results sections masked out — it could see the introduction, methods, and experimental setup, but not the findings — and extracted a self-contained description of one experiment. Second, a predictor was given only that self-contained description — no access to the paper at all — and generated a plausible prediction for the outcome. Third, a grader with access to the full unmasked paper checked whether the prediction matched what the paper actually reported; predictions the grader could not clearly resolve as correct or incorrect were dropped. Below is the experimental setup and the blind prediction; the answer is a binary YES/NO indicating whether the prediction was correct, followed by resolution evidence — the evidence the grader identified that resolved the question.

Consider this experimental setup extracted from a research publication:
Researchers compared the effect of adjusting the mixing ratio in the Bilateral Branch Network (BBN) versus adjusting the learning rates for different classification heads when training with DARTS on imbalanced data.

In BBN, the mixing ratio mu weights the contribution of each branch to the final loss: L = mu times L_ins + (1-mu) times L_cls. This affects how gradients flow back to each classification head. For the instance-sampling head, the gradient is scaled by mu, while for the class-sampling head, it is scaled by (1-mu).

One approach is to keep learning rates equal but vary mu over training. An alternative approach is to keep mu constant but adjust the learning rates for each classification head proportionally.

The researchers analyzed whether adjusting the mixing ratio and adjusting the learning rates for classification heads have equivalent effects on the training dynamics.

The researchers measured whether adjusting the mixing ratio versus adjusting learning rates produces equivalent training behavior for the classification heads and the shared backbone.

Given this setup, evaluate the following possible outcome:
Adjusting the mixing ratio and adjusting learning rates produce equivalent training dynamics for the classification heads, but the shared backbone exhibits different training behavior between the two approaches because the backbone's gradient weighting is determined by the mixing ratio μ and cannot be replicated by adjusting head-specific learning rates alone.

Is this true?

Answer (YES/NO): NO